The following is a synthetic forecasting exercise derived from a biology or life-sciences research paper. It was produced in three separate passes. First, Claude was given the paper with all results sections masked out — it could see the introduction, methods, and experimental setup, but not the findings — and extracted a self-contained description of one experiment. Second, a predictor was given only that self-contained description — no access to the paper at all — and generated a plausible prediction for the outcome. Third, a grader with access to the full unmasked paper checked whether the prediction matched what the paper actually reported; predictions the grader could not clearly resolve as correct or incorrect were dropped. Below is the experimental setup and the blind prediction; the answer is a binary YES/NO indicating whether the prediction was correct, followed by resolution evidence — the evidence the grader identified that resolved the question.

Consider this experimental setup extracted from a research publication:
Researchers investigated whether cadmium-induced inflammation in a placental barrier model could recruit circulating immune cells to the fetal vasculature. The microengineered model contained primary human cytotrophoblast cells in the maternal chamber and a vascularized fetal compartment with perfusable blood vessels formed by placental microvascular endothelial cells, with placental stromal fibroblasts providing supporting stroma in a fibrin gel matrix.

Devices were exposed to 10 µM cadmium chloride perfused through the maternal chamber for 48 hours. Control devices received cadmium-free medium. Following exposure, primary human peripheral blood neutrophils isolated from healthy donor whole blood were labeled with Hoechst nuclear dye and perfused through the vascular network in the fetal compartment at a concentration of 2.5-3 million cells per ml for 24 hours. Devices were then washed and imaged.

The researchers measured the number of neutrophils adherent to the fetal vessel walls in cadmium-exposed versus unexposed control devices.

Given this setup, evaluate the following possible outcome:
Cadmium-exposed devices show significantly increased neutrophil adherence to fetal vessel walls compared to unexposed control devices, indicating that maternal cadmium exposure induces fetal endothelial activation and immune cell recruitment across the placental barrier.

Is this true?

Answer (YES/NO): YES